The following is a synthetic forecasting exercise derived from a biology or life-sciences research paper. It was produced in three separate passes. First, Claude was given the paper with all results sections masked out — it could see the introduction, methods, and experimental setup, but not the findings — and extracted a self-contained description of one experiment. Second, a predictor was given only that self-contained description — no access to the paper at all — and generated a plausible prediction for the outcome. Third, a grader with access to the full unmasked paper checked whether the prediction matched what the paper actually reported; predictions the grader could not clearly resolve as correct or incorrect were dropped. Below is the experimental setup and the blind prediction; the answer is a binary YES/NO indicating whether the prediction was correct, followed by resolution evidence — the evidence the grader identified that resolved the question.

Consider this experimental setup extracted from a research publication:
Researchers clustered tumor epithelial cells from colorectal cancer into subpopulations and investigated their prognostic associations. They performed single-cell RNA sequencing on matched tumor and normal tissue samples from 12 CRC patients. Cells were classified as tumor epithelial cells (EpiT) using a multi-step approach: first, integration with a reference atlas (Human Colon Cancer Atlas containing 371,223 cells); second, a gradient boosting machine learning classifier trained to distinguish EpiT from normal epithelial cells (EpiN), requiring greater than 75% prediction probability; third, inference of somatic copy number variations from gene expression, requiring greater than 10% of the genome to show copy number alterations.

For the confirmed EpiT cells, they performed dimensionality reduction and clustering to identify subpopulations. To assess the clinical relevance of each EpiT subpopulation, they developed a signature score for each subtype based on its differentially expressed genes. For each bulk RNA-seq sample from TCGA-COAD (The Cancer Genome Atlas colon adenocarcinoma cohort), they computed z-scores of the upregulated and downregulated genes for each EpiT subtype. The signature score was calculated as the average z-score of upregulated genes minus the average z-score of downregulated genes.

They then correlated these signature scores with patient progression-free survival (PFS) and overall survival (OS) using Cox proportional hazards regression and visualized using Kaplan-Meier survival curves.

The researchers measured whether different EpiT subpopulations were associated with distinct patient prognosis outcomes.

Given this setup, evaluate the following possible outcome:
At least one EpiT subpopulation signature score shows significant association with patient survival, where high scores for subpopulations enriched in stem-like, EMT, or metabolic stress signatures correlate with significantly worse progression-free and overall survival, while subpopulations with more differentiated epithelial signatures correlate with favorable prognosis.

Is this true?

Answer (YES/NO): NO